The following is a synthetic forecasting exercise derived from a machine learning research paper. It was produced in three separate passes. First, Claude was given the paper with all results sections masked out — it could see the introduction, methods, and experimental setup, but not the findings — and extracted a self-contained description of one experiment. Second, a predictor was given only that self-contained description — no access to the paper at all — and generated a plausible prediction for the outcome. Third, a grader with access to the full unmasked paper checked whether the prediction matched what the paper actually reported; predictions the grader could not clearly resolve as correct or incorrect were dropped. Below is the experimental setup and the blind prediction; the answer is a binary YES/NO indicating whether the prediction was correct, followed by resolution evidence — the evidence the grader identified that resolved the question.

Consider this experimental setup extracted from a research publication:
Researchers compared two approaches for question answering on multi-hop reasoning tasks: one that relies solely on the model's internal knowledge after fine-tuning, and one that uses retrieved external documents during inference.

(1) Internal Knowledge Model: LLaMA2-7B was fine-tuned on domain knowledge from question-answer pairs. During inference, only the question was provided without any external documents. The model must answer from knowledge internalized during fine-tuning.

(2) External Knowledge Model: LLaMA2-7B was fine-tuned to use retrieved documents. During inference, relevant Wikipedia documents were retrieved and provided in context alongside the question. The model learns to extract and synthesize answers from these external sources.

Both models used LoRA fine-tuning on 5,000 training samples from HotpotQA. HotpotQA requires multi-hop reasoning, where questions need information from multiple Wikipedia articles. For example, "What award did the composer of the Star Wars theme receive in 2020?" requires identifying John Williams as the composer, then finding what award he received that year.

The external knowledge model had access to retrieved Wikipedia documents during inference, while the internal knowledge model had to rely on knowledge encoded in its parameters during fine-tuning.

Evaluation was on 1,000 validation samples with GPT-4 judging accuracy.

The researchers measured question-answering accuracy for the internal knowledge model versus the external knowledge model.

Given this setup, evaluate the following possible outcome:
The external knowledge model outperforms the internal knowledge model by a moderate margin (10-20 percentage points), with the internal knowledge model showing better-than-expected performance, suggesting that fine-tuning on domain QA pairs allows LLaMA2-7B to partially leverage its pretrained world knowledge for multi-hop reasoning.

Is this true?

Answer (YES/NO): NO